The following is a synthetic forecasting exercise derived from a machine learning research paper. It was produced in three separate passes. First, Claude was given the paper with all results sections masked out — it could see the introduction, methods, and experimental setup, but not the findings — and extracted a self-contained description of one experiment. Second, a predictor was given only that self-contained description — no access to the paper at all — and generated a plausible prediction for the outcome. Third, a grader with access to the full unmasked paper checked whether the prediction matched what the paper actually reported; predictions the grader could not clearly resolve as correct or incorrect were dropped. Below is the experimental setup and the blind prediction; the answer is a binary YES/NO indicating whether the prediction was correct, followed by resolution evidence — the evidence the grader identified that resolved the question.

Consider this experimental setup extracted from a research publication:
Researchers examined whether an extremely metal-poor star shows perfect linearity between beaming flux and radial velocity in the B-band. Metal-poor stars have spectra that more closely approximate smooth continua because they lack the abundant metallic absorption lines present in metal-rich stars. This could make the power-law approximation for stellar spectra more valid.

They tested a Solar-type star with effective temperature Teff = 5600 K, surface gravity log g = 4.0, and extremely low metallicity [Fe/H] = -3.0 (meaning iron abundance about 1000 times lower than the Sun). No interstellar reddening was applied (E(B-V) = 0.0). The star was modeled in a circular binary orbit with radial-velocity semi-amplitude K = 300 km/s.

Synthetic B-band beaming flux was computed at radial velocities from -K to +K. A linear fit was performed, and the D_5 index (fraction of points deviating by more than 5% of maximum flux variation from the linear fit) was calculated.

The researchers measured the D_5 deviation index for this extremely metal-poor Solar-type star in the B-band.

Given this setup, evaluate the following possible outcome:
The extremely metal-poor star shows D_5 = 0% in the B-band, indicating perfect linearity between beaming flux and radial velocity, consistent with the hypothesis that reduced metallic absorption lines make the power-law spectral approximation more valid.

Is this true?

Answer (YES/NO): YES